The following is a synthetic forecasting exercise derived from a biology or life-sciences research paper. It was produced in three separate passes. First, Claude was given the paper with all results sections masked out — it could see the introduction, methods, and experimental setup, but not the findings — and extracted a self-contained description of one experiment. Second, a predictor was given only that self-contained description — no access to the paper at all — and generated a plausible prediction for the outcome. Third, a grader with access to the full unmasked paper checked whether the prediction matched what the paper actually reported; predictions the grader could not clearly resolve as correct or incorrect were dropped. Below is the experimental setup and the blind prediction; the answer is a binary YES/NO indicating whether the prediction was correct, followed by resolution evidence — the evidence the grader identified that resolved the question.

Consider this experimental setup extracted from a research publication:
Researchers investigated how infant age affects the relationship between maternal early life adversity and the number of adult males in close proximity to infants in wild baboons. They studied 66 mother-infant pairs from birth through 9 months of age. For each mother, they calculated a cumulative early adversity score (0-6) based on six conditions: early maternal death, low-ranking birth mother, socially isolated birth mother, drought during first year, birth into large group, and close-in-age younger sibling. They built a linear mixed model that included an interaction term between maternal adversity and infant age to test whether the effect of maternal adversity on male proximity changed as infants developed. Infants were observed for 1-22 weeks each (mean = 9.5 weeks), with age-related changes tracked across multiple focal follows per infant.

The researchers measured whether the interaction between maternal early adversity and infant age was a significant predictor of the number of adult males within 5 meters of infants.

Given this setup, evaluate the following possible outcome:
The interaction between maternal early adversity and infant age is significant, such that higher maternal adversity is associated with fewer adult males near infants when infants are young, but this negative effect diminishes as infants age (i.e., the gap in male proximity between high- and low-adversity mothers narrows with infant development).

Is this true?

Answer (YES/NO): NO